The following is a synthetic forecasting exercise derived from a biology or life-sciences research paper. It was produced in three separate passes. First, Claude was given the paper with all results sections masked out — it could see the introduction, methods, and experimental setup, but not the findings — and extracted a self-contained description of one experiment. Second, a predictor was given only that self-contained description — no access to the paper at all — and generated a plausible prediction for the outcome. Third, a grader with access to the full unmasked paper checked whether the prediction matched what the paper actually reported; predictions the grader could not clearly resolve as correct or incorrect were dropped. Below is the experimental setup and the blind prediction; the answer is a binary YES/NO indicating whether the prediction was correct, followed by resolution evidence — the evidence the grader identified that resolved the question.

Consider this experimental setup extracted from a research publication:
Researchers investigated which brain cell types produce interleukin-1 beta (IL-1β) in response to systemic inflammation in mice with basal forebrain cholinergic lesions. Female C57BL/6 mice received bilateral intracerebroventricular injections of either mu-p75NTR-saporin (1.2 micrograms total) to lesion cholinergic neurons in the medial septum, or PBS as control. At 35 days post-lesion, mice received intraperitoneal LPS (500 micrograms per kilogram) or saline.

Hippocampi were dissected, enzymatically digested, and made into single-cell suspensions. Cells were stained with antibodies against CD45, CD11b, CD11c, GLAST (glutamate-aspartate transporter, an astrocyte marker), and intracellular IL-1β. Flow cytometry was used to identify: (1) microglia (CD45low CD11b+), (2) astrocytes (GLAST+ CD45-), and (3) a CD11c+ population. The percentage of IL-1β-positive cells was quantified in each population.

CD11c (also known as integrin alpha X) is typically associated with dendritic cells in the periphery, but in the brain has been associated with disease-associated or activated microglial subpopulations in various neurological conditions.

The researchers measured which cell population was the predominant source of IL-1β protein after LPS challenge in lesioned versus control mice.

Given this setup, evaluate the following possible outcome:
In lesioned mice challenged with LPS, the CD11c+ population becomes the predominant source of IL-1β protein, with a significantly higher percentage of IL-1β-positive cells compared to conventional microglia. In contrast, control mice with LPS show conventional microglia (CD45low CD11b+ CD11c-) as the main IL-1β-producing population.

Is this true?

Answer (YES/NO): NO